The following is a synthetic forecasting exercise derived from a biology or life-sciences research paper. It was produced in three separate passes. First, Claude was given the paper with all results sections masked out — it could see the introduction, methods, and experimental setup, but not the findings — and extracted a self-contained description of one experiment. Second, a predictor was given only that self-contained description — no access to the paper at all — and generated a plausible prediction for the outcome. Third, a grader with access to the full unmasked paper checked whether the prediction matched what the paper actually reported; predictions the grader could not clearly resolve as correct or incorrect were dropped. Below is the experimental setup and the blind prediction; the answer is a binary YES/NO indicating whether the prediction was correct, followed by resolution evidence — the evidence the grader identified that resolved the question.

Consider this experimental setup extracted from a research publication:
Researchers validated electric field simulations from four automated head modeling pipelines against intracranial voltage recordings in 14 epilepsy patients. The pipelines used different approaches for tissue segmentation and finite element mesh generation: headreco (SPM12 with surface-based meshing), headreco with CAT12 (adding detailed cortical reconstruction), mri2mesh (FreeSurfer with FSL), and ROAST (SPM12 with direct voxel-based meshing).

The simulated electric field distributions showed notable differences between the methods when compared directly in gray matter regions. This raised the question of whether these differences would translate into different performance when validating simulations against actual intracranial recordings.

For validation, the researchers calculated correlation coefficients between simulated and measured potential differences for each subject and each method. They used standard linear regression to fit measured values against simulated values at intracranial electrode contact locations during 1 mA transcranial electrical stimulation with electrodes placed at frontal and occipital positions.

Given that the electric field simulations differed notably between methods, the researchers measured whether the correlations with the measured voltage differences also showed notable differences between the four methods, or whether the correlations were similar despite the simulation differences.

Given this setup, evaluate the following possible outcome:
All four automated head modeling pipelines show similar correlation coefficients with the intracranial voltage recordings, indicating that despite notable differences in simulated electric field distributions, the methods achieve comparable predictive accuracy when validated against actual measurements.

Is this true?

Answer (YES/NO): YES